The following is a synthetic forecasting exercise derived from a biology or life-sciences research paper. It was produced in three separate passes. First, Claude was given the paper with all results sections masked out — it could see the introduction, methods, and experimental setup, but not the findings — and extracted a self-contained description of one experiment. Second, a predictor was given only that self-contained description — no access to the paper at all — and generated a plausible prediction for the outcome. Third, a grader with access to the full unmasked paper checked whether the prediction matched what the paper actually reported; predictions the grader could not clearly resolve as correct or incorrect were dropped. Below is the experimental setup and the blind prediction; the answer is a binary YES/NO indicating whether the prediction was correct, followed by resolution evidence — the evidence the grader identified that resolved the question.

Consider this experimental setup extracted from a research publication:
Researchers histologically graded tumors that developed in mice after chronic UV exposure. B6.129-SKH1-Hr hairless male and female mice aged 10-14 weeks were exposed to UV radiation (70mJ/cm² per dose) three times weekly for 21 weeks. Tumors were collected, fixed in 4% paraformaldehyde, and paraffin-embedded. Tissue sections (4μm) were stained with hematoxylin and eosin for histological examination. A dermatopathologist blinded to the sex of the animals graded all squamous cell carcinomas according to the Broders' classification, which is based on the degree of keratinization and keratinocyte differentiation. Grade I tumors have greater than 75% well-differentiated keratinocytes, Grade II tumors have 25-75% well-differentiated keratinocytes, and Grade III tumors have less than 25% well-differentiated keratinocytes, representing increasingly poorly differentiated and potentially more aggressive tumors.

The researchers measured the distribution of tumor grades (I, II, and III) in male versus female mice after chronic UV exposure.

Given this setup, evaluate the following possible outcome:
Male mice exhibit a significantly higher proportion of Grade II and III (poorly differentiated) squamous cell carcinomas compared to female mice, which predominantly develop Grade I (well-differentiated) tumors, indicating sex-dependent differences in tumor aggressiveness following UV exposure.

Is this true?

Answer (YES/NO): NO